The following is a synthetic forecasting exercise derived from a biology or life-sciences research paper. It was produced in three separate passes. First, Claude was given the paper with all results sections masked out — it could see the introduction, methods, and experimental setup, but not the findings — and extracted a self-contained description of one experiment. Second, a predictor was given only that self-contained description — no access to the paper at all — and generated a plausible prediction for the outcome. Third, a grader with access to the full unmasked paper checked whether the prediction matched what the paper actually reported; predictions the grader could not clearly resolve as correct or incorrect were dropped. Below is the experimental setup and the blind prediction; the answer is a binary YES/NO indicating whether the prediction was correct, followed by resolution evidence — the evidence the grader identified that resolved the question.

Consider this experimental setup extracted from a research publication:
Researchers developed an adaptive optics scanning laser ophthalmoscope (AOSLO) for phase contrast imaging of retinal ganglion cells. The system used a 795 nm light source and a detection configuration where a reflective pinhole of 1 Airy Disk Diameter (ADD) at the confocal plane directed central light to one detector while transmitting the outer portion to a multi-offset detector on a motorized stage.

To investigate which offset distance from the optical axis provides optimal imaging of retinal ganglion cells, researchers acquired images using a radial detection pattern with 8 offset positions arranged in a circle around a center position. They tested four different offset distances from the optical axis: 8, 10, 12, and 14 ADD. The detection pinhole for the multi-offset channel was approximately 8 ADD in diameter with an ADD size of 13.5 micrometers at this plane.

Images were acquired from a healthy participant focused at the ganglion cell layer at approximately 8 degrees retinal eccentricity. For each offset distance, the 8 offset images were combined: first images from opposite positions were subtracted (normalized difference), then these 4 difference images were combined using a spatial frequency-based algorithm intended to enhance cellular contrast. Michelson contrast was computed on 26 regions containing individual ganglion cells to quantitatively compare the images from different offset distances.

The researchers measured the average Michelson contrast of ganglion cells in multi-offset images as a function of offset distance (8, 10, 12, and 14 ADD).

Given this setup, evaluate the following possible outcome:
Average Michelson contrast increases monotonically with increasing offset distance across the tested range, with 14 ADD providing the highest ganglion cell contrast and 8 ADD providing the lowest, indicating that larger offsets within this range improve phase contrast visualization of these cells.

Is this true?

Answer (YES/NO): NO